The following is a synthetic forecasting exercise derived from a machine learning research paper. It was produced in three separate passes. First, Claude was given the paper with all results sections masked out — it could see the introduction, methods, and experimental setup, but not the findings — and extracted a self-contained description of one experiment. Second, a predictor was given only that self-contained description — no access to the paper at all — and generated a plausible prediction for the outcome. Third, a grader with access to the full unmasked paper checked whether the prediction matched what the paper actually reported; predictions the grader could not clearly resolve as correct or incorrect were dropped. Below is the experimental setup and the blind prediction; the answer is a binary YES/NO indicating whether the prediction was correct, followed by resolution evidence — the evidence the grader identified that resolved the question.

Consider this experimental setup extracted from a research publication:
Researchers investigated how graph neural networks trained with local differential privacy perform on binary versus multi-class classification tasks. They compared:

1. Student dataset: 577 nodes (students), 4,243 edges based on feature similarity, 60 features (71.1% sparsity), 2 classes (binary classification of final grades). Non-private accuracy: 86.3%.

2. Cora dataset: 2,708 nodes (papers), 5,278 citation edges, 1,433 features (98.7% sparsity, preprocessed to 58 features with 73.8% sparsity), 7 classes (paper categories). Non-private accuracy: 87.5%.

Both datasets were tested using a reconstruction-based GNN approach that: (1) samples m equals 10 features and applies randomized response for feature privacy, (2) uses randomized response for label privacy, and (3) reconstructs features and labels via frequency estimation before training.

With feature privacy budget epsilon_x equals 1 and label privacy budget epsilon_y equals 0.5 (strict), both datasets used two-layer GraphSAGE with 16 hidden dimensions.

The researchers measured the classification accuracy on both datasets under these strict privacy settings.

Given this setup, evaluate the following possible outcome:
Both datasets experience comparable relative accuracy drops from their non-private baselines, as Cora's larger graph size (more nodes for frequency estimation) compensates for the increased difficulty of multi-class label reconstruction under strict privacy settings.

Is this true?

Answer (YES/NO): NO